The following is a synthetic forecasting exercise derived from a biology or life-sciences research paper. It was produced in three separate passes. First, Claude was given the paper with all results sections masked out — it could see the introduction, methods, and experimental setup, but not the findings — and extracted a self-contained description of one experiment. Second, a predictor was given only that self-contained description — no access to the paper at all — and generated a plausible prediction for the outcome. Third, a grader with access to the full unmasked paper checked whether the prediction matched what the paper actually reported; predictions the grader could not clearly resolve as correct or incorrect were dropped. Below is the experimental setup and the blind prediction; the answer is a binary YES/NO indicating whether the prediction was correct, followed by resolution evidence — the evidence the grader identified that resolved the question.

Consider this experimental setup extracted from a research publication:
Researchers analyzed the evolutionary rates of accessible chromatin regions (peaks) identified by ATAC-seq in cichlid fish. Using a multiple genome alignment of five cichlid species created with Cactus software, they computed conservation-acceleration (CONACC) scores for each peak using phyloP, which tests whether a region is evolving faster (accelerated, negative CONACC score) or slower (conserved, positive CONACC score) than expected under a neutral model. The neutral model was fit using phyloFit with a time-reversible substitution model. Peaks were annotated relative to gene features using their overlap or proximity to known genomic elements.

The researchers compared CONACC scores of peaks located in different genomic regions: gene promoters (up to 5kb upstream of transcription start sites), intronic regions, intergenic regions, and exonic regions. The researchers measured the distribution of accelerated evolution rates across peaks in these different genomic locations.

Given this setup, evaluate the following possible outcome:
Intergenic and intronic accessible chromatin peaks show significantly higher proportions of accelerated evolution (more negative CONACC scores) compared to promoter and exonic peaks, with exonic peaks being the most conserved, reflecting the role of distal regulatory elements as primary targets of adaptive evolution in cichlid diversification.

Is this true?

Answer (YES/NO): NO